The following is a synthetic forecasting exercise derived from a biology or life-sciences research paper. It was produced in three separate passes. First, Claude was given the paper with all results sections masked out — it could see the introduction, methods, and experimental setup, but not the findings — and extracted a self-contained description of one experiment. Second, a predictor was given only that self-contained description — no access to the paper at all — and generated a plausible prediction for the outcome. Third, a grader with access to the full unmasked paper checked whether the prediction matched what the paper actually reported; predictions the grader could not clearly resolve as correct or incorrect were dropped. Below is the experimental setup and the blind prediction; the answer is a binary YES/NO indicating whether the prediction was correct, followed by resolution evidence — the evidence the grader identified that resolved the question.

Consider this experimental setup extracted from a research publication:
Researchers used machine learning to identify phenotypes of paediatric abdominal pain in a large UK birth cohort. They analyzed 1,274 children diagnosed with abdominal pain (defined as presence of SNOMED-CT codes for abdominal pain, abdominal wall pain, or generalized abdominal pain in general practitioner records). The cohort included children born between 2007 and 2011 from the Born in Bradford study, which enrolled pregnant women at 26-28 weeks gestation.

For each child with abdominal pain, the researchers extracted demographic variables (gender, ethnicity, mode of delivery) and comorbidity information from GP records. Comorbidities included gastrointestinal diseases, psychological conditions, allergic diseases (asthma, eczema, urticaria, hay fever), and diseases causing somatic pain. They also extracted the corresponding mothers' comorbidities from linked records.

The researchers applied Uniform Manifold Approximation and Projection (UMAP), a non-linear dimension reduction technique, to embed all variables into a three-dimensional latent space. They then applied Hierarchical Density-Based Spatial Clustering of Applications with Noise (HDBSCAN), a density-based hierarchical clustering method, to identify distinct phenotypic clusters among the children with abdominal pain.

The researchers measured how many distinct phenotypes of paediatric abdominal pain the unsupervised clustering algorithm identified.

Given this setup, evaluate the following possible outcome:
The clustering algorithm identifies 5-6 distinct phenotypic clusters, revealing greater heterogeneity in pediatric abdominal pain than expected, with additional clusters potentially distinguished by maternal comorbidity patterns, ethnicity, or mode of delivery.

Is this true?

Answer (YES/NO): NO